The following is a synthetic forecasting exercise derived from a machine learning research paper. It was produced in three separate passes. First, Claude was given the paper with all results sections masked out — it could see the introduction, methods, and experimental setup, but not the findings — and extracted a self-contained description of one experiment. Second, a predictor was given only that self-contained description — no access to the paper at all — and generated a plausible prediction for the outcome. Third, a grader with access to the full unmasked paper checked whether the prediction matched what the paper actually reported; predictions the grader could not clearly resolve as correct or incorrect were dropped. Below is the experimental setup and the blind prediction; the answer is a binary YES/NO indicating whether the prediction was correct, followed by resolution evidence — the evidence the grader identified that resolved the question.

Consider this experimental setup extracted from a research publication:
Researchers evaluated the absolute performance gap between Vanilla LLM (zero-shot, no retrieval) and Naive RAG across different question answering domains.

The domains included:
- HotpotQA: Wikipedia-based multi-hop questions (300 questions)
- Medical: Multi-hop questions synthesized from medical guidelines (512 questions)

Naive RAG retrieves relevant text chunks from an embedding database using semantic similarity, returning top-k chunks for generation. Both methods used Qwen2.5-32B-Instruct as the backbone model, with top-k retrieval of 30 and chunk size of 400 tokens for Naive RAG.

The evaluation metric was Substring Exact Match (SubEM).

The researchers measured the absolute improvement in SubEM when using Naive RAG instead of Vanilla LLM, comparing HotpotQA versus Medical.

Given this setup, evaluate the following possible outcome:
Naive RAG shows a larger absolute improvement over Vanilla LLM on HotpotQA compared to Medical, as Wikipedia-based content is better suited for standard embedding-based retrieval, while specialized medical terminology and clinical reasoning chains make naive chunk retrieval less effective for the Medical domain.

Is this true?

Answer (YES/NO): YES